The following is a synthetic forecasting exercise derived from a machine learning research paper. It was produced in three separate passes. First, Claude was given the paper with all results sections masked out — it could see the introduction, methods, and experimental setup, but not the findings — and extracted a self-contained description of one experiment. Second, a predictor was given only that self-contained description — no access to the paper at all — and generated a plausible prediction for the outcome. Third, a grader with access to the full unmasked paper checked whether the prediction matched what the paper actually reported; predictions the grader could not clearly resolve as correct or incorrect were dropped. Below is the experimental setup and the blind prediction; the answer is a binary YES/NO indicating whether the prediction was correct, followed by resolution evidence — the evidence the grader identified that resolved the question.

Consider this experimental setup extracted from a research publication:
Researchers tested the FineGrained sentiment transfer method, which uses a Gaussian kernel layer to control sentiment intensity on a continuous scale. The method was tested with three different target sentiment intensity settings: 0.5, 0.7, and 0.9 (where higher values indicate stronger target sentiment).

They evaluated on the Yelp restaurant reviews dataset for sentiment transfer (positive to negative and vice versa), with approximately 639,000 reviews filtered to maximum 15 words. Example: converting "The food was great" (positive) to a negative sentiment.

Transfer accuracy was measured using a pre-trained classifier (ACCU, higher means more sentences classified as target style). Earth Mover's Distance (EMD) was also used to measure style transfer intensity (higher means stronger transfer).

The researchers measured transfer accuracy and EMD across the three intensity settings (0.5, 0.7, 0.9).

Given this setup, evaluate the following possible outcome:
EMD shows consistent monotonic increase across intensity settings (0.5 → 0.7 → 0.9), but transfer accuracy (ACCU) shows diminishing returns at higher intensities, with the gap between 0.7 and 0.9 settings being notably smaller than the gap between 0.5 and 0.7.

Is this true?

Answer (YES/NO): NO